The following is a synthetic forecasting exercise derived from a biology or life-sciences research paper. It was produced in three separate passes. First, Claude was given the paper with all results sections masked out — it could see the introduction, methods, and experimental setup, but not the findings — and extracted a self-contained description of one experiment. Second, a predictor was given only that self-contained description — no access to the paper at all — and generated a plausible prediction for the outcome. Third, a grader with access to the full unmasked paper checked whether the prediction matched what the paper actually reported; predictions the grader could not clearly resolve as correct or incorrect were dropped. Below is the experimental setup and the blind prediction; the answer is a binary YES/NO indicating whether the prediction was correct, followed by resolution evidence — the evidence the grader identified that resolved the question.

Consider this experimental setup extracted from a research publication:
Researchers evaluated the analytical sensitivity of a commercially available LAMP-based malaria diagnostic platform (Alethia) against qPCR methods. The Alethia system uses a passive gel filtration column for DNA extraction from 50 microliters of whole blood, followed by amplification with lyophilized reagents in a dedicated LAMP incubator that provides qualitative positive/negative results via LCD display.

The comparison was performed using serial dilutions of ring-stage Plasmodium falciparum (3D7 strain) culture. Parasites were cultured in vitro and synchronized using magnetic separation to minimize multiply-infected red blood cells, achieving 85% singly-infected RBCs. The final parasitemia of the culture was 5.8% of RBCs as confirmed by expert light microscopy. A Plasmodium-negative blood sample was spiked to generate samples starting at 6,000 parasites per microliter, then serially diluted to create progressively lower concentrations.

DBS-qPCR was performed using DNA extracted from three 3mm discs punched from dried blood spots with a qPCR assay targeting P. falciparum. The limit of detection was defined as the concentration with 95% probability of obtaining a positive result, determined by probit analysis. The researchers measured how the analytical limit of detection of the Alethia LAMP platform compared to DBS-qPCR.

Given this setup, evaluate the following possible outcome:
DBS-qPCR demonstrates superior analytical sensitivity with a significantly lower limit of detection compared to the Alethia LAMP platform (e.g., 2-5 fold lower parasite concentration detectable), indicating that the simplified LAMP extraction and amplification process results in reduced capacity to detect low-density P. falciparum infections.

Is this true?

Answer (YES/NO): NO